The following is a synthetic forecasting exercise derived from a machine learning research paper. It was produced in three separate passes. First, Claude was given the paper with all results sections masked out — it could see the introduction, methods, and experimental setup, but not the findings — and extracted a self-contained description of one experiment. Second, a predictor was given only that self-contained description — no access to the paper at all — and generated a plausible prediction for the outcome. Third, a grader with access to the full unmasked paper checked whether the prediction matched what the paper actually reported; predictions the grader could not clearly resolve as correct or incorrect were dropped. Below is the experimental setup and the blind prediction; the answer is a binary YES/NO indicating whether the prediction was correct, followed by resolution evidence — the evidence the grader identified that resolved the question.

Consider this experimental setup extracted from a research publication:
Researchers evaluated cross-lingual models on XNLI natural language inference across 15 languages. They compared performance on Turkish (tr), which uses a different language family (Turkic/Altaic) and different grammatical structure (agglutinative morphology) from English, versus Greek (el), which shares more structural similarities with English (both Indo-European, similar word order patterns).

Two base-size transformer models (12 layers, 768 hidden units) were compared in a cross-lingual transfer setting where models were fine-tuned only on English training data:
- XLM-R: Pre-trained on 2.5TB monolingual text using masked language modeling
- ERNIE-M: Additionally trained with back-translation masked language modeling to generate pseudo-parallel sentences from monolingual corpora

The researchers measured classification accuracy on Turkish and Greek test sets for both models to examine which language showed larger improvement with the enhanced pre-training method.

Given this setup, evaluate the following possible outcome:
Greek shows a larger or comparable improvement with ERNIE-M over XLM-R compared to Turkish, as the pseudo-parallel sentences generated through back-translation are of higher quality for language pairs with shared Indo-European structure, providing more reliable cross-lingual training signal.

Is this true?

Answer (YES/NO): NO